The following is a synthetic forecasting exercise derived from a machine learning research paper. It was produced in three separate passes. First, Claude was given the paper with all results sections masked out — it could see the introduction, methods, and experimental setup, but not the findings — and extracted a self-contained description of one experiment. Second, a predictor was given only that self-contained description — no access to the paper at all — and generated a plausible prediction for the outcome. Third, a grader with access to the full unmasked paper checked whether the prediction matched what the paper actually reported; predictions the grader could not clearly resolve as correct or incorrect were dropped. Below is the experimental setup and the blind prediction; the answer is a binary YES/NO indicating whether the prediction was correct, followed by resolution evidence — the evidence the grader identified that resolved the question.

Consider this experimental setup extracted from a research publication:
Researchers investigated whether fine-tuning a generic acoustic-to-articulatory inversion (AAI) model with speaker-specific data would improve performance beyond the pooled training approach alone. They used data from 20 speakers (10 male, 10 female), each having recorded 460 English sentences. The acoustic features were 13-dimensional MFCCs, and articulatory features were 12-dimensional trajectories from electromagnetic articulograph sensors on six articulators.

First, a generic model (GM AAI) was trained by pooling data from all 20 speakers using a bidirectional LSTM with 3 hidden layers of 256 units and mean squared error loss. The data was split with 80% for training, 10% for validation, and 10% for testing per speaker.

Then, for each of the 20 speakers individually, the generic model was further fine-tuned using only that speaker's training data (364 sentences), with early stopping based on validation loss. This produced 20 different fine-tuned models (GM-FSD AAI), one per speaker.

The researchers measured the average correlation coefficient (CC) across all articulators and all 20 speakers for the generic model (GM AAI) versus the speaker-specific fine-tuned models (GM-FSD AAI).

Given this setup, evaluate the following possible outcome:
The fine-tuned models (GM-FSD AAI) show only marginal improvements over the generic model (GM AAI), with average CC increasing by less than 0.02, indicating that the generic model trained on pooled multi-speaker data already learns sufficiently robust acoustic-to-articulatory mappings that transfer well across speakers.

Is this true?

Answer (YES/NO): YES